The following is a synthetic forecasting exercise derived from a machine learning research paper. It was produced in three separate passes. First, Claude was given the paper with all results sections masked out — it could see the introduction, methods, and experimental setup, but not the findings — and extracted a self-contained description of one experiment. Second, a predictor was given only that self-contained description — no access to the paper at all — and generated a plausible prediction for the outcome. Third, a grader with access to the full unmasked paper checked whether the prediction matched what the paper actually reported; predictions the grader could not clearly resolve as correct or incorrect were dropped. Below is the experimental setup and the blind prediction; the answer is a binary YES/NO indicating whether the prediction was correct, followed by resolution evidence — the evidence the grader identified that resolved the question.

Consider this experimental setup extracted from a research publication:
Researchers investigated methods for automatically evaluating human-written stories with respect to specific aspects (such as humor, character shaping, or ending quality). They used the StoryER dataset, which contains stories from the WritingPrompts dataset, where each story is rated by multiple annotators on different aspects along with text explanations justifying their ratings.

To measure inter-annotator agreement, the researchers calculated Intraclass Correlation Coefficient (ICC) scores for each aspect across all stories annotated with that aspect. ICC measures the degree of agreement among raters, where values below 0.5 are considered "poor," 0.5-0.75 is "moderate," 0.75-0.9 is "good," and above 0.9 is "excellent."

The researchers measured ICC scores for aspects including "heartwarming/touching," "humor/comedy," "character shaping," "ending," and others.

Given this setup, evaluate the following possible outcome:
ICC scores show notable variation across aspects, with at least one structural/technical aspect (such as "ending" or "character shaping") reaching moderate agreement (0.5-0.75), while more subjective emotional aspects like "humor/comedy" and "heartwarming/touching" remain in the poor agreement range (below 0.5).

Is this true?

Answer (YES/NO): NO